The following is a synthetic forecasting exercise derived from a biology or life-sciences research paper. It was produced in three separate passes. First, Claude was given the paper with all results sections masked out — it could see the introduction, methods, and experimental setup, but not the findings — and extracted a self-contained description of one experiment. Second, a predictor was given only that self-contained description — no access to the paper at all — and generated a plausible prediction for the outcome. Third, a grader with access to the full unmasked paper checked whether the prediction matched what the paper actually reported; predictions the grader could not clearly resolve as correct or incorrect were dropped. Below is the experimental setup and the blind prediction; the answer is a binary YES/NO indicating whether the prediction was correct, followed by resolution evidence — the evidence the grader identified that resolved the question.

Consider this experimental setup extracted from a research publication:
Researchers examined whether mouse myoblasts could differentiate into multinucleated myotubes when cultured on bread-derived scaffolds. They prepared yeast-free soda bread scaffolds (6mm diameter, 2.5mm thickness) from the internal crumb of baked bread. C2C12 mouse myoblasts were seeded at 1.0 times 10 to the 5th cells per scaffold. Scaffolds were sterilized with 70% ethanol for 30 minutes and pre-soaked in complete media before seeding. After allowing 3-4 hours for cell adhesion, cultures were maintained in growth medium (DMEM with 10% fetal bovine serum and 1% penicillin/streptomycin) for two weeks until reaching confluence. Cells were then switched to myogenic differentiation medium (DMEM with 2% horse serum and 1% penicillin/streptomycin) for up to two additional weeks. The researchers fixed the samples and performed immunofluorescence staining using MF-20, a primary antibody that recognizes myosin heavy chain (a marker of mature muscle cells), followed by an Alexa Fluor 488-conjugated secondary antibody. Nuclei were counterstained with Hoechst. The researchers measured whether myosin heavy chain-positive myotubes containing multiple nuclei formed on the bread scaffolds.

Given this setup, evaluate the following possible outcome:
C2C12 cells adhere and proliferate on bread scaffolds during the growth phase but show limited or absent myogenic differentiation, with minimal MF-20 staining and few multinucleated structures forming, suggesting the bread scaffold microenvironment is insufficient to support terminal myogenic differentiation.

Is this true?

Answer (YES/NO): NO